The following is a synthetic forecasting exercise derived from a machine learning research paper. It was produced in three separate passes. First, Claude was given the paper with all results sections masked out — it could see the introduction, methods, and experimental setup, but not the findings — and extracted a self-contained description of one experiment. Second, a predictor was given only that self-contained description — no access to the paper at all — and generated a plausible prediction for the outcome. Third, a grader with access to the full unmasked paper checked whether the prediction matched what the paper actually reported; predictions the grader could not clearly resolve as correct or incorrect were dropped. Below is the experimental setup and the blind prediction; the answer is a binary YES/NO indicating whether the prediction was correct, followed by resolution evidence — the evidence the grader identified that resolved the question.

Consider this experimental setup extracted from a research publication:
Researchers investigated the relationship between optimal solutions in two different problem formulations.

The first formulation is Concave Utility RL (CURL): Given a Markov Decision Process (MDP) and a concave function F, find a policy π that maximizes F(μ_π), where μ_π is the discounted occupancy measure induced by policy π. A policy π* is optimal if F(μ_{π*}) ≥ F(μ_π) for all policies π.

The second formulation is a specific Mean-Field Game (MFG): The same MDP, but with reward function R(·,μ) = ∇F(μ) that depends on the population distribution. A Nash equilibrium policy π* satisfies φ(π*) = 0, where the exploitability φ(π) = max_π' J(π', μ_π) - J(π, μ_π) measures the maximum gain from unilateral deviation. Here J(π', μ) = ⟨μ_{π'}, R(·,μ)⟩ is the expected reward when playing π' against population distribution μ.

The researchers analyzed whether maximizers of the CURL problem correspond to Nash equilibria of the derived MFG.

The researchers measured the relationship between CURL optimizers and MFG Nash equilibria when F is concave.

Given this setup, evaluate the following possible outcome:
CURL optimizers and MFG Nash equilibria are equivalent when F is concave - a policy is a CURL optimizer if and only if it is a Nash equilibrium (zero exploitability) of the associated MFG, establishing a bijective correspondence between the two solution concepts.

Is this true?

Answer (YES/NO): YES